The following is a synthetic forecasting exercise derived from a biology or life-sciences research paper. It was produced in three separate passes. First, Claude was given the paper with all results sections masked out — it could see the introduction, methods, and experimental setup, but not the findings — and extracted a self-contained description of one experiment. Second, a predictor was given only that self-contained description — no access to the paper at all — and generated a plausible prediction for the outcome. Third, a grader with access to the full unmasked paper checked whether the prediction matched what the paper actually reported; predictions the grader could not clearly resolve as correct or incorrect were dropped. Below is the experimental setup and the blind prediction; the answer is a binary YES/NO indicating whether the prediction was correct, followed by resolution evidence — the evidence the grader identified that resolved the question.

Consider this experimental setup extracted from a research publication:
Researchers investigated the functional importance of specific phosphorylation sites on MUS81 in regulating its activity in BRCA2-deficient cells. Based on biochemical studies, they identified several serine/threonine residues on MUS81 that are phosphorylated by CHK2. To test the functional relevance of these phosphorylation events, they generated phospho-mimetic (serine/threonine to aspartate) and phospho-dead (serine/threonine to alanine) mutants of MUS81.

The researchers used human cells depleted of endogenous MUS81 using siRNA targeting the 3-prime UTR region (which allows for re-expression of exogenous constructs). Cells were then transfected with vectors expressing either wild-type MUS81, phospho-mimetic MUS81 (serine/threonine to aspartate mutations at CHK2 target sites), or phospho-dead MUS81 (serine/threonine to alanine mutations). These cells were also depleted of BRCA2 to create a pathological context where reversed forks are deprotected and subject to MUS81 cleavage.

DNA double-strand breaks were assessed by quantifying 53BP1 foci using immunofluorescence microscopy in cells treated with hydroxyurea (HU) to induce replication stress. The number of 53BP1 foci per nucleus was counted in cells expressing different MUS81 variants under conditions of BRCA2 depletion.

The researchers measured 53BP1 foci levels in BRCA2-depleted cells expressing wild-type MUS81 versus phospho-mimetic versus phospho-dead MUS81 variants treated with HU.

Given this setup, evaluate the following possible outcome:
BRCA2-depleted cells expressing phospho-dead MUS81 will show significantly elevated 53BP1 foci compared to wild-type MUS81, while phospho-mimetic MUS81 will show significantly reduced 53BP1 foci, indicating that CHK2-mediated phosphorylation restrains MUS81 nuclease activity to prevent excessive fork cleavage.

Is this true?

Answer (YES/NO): NO